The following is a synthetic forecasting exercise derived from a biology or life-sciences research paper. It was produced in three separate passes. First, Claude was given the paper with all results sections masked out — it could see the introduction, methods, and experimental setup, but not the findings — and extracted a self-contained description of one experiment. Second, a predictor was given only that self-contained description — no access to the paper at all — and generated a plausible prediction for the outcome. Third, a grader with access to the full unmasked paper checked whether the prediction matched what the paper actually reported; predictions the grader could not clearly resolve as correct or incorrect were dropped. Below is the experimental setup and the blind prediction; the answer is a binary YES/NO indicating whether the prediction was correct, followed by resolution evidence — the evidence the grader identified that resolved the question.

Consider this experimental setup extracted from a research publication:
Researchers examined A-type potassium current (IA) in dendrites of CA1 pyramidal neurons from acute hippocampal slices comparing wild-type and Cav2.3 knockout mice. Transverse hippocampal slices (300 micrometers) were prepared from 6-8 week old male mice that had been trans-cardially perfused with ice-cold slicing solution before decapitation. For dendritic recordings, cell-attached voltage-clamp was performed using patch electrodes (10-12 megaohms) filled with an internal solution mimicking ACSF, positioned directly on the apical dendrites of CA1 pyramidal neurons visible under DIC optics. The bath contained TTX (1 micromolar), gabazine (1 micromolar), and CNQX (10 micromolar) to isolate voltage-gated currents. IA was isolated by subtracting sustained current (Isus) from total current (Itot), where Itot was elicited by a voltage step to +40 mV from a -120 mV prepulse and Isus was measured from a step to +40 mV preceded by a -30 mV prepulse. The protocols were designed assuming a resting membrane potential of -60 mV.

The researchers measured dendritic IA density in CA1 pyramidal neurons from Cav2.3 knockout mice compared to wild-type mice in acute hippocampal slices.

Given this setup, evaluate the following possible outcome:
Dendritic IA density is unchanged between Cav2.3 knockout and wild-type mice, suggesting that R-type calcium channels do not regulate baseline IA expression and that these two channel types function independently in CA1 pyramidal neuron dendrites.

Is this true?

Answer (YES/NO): NO